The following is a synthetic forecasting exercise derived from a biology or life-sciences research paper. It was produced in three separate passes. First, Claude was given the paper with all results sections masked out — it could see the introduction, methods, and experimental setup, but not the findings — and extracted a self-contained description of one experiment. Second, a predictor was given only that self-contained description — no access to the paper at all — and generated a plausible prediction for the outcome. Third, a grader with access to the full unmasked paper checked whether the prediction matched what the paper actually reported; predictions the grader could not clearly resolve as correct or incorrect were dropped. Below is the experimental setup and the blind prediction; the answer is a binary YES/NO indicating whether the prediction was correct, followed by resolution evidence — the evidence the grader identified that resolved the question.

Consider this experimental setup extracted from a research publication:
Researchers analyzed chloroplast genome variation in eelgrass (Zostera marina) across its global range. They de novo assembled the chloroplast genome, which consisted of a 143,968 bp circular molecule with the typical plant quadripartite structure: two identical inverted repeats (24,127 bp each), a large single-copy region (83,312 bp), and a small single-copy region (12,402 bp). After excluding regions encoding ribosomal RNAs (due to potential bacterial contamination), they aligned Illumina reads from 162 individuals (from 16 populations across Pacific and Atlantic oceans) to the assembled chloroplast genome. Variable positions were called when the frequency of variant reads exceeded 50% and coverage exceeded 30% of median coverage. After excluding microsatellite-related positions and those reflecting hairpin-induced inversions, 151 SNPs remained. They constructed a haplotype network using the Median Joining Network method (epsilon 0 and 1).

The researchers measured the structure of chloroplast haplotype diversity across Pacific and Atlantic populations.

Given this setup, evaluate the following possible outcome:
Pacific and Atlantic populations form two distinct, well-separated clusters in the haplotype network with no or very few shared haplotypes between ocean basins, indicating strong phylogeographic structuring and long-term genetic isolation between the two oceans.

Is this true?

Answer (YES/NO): NO